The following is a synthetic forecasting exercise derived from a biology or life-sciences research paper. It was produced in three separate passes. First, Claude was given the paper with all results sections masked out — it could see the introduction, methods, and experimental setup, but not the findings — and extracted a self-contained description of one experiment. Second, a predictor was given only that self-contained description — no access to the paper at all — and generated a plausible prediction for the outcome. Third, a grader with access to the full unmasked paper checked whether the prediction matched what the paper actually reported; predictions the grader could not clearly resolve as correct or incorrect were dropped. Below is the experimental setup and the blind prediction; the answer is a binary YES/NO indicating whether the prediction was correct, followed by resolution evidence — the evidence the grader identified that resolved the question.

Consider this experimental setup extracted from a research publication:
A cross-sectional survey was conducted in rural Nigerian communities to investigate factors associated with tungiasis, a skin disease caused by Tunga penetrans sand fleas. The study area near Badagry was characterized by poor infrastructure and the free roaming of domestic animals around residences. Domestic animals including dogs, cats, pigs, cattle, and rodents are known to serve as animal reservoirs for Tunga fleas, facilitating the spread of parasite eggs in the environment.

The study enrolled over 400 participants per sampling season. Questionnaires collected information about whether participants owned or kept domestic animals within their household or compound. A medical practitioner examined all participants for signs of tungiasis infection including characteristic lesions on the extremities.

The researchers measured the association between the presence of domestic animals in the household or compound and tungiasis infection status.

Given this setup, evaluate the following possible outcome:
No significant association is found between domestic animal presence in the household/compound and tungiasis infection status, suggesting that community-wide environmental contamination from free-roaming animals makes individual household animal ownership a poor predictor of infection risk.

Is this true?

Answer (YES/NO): NO